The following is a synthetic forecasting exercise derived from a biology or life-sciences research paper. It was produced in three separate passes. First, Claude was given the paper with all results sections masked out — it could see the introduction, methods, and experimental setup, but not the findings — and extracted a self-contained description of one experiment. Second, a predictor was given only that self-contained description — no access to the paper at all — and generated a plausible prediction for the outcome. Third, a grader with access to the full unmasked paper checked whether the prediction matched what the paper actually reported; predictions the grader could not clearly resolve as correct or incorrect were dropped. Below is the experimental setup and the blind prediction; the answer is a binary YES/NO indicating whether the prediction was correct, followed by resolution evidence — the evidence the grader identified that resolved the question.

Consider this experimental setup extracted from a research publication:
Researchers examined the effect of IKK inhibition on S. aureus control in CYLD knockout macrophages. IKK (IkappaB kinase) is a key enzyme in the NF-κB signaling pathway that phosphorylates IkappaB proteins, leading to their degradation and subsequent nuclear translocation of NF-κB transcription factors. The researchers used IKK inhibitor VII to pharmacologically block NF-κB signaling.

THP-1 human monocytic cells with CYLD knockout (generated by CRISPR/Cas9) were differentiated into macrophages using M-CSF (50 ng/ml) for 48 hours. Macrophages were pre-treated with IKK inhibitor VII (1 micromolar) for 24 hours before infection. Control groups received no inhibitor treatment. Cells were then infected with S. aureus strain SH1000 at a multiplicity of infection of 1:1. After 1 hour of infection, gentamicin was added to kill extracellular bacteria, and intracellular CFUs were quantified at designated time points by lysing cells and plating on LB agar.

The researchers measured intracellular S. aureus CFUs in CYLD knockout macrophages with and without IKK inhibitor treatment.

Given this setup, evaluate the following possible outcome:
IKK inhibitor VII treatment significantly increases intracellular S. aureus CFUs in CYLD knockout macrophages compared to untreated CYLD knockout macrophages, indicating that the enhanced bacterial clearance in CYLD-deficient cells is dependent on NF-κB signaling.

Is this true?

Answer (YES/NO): YES